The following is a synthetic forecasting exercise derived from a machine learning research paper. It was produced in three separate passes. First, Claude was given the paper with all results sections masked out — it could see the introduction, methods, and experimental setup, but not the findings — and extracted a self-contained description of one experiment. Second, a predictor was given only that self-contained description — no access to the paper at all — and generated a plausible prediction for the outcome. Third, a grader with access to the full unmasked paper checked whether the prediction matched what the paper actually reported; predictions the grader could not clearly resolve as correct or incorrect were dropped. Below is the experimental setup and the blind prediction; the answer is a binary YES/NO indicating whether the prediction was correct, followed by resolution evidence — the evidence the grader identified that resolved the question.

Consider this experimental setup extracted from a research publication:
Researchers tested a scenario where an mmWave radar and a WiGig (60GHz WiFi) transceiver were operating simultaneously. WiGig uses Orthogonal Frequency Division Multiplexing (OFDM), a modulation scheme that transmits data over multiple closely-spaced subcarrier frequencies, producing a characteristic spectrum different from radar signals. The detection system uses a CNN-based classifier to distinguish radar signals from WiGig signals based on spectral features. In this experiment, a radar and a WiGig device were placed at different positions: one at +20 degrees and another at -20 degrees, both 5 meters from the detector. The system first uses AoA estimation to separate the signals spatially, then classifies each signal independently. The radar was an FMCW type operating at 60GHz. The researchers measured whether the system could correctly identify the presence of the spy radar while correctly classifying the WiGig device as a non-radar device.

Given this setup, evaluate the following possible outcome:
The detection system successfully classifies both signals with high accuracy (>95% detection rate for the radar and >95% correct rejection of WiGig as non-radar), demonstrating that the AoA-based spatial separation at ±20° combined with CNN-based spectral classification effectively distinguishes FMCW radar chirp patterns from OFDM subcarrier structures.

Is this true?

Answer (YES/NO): YES